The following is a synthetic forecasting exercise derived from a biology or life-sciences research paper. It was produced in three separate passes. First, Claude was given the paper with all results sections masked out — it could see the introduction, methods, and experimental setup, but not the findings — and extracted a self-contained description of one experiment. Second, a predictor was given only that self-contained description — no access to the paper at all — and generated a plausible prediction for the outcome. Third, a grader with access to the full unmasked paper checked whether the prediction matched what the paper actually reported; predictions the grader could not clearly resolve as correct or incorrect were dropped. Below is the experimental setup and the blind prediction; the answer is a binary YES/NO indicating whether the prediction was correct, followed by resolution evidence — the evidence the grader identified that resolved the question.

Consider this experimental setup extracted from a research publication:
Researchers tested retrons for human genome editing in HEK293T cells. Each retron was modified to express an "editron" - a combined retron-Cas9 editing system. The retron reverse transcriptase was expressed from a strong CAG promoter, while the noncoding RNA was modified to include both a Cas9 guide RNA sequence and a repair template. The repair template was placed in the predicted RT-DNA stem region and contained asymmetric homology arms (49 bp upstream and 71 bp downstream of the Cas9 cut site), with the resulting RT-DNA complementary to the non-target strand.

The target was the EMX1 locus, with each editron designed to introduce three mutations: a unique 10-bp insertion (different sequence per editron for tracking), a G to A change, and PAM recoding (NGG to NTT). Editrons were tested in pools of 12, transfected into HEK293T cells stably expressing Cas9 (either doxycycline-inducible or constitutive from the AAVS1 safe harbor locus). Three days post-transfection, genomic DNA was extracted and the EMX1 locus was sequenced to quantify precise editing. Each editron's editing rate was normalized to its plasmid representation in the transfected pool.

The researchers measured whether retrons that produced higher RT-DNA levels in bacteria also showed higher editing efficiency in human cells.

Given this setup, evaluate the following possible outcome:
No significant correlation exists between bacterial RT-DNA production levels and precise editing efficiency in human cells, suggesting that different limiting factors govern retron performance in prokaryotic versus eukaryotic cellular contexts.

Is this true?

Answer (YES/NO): YES